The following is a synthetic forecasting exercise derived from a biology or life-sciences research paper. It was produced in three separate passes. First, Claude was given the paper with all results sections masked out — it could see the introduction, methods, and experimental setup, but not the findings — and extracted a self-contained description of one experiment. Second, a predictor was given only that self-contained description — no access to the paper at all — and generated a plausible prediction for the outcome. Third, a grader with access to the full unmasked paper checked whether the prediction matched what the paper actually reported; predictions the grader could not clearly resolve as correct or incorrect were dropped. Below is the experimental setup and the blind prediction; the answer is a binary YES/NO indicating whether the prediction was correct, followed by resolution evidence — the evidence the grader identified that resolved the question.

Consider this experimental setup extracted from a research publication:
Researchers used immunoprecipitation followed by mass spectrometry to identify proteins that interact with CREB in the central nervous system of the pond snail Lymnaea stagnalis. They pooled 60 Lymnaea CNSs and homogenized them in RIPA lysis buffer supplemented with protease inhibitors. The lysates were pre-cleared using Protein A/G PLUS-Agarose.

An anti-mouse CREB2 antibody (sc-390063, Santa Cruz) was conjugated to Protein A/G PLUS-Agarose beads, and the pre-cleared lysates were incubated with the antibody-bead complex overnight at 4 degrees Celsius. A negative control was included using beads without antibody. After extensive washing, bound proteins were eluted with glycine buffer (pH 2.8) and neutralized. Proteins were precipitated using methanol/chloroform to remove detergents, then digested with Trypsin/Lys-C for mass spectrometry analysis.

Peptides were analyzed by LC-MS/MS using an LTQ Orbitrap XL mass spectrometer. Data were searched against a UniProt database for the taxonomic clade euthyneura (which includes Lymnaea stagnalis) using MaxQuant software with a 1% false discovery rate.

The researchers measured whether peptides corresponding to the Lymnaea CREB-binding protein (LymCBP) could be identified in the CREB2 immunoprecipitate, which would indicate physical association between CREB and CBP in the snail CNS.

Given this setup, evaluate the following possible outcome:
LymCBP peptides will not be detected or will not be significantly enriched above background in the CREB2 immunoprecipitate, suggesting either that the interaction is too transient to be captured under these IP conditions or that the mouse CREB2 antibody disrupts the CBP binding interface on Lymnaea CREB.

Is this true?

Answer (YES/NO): NO